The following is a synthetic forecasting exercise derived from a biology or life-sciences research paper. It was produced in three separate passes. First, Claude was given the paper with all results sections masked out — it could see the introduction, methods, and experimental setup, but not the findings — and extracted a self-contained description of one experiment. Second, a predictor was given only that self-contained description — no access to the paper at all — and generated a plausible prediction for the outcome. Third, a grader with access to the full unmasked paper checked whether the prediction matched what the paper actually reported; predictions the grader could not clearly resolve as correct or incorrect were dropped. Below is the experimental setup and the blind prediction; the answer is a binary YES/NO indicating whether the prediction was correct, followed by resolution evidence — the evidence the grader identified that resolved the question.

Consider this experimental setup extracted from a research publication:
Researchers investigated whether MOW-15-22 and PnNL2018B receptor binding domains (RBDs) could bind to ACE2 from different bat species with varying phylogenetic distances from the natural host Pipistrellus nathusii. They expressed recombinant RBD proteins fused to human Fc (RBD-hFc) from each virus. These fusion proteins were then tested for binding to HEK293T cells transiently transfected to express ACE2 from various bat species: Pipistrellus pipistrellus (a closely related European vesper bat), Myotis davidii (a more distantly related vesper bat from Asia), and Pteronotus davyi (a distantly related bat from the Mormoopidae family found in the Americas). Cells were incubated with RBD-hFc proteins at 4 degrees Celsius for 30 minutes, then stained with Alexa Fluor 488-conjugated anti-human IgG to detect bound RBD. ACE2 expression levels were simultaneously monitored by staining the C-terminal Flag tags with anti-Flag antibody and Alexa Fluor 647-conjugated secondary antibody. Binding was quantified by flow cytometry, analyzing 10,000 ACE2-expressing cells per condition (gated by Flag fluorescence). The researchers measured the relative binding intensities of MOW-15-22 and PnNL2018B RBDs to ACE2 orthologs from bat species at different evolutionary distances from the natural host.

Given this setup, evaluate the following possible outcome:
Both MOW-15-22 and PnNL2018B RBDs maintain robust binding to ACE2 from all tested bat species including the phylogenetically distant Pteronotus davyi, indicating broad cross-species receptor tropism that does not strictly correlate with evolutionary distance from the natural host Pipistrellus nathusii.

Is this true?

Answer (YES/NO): NO